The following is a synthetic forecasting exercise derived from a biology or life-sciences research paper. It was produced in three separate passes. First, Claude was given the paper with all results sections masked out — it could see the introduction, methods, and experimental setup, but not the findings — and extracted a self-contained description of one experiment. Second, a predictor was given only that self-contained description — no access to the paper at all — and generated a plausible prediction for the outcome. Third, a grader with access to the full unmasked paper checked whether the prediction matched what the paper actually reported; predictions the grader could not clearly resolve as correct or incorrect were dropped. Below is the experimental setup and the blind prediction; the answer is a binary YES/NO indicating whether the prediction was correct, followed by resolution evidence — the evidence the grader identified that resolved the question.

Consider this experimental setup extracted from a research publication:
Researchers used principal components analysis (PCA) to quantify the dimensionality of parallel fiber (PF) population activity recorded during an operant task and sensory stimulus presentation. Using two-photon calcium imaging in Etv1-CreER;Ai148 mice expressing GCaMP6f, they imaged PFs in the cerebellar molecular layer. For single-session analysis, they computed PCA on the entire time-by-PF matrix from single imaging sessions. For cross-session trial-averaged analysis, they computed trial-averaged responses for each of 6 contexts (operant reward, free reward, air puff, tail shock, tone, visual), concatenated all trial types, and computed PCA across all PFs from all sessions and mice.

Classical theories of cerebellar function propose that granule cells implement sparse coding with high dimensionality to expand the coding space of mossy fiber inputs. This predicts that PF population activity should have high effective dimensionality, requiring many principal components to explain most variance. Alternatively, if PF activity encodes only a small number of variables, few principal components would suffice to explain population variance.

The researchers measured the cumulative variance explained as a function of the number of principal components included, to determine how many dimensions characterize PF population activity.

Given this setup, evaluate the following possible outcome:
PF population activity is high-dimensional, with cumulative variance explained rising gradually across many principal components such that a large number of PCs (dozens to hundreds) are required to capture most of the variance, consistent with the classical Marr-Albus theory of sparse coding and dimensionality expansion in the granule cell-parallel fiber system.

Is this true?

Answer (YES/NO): NO